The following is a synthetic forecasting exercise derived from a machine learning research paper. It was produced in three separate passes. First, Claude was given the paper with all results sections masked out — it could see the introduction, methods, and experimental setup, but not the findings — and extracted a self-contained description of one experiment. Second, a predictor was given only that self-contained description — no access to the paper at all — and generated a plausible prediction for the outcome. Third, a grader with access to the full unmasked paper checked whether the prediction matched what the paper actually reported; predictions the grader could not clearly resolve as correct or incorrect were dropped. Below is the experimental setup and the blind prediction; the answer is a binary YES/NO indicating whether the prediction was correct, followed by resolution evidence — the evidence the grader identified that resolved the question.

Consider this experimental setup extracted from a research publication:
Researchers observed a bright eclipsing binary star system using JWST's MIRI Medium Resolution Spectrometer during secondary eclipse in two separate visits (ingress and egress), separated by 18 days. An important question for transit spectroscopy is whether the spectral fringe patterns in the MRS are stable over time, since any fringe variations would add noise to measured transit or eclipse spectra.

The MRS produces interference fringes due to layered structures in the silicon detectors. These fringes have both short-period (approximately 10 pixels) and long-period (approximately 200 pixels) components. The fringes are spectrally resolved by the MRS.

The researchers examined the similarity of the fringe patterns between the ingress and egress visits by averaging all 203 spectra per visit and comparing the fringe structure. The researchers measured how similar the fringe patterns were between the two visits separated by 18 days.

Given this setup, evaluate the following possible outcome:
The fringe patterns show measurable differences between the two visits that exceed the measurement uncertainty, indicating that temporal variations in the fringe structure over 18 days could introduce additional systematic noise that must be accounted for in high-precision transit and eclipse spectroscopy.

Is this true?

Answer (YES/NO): NO